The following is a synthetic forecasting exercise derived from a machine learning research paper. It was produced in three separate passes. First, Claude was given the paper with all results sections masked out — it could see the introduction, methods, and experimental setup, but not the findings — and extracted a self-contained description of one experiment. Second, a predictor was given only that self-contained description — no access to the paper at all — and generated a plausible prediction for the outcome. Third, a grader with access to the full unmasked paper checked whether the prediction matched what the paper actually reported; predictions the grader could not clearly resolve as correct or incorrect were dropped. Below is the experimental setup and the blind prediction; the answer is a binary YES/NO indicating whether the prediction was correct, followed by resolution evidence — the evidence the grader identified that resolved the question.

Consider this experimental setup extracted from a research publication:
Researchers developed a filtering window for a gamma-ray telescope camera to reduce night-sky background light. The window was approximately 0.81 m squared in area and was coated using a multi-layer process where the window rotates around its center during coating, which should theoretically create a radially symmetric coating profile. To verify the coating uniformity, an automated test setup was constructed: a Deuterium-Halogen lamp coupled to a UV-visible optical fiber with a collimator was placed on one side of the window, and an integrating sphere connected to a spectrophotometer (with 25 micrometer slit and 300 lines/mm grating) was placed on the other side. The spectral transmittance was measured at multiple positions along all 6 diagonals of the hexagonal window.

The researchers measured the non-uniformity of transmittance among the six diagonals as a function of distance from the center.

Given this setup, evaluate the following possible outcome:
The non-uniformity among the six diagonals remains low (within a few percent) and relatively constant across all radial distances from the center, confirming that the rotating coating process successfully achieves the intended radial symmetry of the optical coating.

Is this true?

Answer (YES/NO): YES